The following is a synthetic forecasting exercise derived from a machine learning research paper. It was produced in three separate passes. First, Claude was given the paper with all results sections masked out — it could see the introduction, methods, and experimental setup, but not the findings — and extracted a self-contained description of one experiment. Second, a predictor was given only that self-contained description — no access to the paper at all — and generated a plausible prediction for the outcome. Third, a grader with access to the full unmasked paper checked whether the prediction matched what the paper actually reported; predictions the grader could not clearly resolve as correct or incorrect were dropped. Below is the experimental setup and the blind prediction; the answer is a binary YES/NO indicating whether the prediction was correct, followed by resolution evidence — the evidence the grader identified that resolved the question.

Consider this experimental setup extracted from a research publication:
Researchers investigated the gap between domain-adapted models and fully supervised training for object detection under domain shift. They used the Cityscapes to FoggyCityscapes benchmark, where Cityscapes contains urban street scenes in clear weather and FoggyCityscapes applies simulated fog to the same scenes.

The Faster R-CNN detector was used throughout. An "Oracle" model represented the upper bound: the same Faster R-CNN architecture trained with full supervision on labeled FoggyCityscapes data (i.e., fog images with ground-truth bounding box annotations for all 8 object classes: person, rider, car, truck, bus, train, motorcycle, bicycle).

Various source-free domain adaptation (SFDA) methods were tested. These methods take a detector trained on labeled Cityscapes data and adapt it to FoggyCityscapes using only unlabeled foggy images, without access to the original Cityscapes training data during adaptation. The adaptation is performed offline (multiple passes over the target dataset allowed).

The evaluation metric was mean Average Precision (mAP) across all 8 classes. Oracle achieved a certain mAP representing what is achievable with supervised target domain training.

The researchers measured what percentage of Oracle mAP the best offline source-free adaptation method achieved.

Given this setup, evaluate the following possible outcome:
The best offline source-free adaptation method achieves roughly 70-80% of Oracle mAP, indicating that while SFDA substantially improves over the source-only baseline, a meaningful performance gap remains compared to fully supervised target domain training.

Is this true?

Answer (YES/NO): NO